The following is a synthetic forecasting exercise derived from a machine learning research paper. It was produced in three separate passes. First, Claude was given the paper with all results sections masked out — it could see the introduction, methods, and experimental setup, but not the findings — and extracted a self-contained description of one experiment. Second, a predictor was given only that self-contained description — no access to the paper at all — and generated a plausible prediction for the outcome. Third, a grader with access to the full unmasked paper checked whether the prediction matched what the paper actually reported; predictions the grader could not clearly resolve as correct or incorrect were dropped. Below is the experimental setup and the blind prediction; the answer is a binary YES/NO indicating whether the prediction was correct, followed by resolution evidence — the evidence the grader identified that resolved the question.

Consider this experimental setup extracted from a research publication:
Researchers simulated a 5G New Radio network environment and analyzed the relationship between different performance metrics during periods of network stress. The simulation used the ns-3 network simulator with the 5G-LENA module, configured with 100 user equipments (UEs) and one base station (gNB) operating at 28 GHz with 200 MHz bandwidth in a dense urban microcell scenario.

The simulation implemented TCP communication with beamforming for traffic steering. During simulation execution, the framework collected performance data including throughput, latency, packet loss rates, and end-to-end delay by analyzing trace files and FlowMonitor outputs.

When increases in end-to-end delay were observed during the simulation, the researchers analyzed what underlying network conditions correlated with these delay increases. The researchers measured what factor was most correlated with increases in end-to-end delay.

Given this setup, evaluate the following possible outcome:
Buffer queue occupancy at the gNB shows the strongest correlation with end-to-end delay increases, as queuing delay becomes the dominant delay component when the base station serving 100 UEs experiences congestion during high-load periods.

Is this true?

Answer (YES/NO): NO